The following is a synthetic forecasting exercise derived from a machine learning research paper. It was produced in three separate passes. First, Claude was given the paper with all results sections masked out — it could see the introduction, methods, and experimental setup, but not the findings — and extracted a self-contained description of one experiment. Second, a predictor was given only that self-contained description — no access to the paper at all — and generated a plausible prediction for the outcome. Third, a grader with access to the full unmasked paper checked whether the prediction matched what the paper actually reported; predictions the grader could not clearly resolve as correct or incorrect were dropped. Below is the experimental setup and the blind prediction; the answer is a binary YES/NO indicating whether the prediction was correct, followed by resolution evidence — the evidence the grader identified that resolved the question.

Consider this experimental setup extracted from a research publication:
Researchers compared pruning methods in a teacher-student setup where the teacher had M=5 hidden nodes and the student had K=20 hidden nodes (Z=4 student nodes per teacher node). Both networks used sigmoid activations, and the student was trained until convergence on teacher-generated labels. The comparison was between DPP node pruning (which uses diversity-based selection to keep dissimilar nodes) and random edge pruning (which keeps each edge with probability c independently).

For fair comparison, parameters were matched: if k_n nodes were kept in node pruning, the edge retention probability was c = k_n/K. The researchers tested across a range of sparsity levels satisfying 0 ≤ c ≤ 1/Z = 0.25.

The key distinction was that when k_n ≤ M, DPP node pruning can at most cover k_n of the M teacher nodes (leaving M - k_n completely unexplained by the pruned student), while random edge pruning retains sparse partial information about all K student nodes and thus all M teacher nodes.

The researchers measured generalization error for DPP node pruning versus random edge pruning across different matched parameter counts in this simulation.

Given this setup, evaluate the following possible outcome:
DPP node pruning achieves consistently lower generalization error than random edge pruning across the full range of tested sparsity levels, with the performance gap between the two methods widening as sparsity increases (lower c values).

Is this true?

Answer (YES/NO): NO